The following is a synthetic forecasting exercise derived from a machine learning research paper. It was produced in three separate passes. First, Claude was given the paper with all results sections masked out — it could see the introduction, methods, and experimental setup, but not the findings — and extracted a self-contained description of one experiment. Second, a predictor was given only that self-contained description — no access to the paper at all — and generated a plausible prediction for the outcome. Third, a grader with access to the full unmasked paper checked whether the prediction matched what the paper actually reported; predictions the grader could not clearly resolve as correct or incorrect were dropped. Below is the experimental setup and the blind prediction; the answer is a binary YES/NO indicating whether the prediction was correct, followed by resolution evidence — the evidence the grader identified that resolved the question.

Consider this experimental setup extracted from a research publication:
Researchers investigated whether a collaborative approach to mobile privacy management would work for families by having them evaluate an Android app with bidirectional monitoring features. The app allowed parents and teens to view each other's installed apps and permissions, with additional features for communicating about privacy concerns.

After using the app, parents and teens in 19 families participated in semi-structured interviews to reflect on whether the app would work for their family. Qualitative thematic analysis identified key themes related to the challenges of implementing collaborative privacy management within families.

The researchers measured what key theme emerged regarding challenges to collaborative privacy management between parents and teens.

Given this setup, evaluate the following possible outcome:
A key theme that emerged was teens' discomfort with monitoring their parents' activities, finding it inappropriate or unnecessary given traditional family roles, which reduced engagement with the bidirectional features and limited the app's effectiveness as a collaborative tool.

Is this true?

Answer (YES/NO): YES